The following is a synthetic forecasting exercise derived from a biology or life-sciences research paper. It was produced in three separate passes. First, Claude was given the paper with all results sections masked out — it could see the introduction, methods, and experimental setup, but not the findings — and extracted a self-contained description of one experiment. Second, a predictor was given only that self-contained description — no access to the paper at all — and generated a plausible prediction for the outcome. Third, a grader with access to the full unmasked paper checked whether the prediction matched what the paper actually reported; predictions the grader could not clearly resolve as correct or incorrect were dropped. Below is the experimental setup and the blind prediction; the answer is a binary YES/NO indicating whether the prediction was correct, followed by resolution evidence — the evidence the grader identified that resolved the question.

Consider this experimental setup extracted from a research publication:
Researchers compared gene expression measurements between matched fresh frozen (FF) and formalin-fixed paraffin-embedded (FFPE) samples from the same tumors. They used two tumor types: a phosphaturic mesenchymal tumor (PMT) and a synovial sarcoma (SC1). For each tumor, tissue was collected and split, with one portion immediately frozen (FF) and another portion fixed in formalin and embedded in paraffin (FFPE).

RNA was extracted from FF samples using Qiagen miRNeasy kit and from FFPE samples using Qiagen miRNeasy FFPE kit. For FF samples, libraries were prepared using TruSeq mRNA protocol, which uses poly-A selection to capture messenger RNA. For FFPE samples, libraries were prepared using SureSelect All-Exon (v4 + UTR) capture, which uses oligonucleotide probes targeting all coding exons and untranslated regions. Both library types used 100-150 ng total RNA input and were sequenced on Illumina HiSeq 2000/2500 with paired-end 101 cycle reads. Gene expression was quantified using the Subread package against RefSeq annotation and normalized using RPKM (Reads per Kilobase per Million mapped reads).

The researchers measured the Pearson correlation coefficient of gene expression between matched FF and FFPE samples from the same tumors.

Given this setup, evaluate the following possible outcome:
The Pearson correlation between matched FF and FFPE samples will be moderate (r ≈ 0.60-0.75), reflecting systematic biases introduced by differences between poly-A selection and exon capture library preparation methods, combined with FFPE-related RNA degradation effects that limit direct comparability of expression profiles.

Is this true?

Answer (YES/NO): NO